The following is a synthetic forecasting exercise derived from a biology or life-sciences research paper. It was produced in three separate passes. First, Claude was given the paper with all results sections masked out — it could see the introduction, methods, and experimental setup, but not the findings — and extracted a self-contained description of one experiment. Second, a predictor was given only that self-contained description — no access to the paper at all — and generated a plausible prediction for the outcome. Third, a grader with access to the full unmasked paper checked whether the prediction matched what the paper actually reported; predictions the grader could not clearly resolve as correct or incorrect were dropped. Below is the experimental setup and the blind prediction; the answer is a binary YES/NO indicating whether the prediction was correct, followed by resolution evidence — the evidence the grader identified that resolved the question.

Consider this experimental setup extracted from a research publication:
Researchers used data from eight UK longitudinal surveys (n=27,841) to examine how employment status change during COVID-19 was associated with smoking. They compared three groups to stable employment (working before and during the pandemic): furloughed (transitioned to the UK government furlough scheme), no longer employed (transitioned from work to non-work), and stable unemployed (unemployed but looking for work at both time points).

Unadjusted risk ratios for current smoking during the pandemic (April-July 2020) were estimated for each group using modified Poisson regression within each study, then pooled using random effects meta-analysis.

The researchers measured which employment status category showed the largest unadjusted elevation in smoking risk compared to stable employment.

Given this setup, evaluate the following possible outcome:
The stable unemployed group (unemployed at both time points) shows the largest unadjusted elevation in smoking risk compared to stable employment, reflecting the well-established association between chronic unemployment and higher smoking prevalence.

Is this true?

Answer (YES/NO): YES